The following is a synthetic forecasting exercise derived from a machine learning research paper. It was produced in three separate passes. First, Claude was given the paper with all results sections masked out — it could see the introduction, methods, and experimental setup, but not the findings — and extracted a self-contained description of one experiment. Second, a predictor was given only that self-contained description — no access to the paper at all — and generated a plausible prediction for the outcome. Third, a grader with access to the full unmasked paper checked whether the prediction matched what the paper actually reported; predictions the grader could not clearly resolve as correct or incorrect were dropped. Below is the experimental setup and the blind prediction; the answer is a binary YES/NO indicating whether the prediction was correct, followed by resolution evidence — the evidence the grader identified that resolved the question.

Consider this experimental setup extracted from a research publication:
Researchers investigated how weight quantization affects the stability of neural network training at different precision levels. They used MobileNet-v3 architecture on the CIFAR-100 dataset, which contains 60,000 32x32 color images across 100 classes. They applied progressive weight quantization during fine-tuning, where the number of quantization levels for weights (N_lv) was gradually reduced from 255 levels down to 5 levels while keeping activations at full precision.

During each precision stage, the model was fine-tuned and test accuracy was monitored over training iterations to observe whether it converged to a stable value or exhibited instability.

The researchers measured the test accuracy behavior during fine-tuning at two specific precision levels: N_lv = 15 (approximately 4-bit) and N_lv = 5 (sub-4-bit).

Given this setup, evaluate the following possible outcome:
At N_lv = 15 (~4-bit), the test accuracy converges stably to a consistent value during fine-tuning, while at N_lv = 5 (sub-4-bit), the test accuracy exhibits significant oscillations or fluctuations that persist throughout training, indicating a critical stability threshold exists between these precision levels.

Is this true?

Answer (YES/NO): YES